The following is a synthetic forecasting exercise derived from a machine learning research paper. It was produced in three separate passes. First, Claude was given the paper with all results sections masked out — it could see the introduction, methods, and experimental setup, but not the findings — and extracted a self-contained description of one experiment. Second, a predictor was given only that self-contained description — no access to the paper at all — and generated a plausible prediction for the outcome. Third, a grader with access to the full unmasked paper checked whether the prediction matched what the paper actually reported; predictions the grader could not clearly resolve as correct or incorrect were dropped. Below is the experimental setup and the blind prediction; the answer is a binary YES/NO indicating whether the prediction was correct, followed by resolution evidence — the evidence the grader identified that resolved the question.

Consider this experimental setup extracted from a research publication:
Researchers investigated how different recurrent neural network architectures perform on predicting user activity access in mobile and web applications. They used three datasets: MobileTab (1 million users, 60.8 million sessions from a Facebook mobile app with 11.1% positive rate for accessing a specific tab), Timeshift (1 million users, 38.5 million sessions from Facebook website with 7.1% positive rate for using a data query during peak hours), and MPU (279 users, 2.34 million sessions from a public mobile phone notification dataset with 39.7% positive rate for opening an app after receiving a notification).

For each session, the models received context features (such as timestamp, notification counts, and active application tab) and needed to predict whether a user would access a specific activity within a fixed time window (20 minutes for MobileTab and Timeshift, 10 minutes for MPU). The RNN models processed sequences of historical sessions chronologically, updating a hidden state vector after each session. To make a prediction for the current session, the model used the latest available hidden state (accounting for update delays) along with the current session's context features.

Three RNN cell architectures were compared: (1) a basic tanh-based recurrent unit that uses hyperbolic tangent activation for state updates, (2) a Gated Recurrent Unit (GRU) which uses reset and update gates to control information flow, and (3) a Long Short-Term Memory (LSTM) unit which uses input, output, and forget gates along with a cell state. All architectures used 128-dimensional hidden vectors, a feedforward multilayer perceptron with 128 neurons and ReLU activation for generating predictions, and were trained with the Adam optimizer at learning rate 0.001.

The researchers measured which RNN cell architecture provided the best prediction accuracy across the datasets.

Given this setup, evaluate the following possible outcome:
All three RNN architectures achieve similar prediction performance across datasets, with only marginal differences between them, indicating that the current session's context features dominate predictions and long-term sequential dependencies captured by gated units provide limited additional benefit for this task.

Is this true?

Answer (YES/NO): NO